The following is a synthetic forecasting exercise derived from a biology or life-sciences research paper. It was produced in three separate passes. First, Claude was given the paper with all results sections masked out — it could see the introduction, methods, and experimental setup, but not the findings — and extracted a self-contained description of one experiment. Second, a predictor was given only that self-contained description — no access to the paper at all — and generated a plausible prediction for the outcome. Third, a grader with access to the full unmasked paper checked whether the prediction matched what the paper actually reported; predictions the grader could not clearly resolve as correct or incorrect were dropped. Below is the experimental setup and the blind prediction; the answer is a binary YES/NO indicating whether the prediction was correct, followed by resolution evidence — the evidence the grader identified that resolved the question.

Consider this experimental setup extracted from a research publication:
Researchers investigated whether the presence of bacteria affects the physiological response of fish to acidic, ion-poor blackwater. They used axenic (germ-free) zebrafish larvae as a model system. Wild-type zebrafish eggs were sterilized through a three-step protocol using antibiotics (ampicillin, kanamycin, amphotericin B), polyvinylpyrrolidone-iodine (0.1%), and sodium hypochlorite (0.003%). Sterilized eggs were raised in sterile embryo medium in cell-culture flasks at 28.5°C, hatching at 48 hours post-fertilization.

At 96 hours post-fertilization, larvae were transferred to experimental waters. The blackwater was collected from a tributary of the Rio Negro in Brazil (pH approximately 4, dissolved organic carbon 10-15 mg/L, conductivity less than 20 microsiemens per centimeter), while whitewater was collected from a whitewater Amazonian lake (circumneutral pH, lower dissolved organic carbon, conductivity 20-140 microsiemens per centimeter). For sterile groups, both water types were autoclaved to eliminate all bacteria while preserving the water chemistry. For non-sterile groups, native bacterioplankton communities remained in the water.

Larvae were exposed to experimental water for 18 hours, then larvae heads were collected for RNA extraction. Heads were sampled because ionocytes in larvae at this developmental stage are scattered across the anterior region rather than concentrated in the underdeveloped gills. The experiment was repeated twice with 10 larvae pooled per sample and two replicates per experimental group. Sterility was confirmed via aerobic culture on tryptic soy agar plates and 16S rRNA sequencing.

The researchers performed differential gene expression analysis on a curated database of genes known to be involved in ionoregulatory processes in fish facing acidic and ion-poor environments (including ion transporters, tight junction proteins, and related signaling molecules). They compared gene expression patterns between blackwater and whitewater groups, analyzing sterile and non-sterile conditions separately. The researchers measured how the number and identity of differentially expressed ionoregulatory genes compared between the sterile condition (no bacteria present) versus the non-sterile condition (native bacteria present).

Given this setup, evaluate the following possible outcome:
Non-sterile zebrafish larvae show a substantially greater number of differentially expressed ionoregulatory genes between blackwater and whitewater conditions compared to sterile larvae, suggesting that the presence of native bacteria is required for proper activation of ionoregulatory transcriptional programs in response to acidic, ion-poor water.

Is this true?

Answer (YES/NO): YES